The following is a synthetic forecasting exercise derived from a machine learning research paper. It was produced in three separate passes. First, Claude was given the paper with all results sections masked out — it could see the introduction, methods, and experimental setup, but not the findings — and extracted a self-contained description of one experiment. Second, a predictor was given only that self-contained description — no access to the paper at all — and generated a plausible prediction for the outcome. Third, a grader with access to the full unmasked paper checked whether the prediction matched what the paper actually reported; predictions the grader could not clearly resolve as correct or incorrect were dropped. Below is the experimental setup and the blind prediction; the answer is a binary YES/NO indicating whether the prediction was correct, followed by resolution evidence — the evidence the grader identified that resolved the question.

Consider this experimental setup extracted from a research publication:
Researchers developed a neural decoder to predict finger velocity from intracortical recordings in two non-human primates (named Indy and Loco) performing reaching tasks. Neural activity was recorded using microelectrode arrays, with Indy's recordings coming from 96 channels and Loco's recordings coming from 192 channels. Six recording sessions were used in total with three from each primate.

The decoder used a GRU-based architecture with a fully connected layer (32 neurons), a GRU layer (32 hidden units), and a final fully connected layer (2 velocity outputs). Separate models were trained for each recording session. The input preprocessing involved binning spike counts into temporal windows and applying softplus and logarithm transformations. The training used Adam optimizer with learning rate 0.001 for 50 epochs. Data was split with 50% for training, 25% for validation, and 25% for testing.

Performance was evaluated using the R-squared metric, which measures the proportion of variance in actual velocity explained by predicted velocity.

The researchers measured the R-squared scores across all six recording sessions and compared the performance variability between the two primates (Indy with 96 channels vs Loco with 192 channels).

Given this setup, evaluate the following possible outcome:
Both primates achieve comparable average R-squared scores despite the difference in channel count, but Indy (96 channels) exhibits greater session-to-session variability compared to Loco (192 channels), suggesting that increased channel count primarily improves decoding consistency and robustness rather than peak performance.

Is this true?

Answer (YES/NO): NO